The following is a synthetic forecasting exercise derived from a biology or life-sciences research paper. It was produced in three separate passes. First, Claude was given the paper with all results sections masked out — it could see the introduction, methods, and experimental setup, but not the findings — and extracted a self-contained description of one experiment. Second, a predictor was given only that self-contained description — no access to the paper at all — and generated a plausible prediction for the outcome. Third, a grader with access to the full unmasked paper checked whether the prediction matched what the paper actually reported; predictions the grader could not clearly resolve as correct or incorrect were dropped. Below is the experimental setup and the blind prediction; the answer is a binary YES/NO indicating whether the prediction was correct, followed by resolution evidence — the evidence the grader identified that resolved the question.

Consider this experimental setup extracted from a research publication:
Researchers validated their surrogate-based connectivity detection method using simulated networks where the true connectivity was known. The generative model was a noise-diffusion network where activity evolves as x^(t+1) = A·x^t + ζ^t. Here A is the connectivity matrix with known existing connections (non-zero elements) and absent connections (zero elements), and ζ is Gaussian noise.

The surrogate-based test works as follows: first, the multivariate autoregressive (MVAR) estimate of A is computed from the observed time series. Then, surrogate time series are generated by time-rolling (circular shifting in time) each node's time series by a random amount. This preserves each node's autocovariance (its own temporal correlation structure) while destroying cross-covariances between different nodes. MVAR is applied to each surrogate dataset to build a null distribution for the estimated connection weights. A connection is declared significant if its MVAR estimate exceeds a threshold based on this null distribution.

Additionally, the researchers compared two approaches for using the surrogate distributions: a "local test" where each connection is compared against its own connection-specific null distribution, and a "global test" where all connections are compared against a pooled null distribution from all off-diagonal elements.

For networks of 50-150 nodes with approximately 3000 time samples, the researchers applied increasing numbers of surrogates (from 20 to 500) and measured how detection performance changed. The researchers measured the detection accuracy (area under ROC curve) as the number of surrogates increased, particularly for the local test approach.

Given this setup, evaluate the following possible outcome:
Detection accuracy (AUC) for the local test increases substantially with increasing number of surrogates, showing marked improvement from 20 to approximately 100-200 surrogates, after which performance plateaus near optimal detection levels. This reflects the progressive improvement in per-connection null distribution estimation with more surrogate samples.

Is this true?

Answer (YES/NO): YES